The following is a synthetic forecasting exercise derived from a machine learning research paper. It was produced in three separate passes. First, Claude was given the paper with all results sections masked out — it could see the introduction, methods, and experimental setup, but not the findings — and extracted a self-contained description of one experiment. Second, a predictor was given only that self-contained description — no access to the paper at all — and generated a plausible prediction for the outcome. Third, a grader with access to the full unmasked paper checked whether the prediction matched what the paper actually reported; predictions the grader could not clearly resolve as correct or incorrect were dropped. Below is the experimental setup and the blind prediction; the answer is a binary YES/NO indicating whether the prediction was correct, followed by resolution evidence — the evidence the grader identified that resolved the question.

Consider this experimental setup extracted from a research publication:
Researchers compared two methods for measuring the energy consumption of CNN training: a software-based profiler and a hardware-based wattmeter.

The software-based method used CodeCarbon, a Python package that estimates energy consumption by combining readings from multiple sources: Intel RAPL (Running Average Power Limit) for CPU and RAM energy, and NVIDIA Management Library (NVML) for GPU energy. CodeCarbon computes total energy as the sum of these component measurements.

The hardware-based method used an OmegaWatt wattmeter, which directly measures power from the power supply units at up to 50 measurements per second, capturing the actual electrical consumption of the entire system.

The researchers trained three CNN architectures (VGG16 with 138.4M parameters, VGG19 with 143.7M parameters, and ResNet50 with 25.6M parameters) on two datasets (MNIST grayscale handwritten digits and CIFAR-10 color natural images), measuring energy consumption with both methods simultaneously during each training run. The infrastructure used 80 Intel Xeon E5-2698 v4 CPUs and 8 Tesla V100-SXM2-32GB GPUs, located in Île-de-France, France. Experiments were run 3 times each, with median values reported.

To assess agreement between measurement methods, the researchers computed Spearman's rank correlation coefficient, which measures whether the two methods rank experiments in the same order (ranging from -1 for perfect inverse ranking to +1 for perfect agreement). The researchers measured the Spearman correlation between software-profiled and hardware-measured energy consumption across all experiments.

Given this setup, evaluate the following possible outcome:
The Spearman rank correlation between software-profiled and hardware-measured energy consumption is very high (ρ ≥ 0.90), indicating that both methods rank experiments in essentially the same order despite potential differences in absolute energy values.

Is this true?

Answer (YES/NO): YES